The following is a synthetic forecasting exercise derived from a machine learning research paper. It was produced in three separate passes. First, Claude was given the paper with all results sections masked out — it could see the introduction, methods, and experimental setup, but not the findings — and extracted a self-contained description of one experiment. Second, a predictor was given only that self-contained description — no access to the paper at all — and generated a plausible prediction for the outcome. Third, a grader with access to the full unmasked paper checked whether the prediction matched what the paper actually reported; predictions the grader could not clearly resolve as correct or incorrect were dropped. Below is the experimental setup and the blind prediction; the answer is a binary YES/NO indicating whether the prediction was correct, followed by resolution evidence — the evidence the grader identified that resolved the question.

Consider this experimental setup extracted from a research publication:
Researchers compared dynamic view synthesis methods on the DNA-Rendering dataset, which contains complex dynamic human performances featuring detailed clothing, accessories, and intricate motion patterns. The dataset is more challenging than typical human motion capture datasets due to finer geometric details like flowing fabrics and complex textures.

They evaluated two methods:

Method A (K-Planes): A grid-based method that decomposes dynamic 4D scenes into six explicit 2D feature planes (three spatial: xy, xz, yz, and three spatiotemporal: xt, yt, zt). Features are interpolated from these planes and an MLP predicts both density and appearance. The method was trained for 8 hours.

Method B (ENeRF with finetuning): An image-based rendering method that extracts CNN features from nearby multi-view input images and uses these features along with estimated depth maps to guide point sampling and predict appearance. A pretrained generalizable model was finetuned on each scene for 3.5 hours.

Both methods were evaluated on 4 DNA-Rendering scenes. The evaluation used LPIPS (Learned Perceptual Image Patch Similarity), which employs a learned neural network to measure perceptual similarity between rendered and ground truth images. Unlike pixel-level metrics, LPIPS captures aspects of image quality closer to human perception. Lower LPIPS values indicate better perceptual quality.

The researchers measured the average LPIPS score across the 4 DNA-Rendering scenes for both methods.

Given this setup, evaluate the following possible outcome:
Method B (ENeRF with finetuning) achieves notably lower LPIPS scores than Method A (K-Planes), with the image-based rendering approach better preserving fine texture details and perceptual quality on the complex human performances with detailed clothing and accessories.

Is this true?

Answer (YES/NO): YES